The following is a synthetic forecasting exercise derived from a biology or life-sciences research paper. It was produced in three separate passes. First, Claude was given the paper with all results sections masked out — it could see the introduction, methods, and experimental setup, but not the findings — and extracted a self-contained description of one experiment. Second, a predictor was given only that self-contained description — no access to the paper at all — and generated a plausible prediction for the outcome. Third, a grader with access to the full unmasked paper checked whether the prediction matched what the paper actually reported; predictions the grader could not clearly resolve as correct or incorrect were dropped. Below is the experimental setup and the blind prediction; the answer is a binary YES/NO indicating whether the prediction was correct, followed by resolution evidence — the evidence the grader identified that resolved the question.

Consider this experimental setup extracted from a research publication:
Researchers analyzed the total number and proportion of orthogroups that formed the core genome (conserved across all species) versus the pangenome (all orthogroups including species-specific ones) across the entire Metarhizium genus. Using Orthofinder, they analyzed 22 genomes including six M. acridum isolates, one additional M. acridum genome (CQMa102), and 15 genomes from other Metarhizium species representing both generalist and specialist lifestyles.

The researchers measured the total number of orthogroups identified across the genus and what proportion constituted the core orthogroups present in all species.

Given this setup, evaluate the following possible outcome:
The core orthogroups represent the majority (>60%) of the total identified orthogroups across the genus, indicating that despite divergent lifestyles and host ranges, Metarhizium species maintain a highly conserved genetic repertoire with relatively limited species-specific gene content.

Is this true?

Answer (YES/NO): NO